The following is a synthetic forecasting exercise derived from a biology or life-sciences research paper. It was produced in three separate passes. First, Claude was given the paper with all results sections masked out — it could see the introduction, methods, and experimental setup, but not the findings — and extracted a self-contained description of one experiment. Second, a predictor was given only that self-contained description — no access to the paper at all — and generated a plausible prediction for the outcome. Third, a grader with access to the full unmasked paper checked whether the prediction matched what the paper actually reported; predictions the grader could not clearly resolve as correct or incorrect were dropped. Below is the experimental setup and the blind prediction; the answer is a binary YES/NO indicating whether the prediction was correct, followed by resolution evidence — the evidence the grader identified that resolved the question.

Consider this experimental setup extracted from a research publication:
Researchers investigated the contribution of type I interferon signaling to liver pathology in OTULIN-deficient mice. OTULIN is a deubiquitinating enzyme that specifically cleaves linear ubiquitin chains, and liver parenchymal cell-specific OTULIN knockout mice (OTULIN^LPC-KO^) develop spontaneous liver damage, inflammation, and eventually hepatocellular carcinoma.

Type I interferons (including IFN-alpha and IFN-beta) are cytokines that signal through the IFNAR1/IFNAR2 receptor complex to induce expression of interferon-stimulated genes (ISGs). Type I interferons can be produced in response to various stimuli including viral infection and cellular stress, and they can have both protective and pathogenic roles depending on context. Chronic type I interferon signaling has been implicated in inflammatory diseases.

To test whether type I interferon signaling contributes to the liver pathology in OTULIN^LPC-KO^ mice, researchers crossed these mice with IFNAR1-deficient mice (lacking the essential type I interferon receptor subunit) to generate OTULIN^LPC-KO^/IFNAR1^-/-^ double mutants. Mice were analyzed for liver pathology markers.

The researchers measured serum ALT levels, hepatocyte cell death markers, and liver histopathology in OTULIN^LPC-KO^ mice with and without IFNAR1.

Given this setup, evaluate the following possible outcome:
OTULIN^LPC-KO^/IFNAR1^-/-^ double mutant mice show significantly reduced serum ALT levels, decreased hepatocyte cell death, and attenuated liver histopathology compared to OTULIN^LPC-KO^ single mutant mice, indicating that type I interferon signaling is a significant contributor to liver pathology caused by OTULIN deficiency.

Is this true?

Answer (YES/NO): YES